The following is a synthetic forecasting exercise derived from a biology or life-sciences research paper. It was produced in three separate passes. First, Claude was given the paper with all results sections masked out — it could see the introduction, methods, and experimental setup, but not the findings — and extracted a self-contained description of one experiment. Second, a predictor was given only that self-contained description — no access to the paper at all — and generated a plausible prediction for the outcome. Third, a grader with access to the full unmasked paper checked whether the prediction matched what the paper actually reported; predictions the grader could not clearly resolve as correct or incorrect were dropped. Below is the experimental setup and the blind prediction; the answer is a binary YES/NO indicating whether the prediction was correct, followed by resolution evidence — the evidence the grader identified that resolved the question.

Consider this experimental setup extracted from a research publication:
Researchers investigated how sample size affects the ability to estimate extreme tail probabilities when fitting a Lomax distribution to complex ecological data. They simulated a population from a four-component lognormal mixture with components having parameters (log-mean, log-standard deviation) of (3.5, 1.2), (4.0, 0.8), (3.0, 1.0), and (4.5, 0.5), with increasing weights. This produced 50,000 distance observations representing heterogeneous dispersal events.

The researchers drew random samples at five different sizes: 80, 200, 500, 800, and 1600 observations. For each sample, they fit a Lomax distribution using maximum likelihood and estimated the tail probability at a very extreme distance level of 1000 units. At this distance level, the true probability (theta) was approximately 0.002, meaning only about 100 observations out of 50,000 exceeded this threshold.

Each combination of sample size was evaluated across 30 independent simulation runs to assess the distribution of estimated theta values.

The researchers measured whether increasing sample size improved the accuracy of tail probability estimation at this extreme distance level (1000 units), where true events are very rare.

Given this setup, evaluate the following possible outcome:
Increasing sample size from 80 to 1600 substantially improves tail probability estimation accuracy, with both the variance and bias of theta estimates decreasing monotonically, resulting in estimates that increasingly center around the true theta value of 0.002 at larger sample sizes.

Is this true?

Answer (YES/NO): NO